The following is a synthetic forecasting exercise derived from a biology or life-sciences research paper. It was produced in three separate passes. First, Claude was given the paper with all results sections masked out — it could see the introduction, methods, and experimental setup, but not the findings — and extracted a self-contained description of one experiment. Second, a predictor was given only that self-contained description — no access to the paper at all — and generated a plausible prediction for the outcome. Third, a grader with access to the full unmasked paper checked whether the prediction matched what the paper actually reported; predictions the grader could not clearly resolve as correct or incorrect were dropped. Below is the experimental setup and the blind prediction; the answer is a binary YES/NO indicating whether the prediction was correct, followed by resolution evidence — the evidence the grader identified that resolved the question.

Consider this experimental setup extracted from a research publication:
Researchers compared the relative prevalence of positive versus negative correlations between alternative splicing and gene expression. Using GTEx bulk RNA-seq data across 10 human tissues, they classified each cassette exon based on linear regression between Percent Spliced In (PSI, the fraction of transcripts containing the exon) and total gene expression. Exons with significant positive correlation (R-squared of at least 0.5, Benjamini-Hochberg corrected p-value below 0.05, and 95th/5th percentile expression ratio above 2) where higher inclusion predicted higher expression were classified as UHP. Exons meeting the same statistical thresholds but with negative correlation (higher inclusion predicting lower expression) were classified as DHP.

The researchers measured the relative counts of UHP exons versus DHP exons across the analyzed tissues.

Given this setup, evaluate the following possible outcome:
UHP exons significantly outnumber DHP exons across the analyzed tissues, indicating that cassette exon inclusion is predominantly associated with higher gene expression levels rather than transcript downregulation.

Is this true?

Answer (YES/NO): NO